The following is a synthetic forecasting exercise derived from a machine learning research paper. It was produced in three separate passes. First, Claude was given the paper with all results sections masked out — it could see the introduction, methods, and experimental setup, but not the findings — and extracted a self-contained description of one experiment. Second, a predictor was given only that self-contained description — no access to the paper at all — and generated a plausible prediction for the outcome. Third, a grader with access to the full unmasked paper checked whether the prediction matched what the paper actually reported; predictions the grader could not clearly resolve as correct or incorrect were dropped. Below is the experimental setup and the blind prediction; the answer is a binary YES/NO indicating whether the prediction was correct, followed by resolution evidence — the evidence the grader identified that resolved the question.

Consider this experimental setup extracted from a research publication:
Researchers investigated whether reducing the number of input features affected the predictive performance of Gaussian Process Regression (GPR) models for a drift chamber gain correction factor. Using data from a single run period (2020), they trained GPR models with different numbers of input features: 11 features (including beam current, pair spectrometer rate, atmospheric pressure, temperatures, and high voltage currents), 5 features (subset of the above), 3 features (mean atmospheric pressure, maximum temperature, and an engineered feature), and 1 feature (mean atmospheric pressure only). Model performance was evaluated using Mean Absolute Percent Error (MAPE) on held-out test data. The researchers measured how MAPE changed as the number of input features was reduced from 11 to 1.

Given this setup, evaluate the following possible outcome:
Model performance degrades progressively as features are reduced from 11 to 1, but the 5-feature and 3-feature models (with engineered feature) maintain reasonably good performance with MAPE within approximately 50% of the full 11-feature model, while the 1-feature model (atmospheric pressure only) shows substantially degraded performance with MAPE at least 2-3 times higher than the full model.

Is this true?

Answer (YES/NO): YES